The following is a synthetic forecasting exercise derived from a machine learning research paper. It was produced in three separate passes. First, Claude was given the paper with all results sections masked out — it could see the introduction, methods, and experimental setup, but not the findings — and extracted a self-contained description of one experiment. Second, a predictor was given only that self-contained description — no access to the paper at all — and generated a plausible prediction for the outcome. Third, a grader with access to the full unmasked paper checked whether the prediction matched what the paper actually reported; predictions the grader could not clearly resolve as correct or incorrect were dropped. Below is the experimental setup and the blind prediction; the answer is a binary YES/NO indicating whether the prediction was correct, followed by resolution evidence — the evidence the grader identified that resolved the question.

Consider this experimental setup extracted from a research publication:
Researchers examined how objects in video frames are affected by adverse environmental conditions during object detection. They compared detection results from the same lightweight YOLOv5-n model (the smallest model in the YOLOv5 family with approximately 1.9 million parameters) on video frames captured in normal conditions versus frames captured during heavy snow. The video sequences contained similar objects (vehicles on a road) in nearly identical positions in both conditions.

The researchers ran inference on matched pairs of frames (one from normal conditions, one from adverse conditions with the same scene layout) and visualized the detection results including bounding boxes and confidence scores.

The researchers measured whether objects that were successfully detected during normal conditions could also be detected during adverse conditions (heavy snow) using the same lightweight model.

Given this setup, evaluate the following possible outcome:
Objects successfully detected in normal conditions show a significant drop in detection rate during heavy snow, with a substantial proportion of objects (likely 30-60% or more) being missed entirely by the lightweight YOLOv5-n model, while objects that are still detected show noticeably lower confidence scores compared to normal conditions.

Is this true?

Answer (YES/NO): NO